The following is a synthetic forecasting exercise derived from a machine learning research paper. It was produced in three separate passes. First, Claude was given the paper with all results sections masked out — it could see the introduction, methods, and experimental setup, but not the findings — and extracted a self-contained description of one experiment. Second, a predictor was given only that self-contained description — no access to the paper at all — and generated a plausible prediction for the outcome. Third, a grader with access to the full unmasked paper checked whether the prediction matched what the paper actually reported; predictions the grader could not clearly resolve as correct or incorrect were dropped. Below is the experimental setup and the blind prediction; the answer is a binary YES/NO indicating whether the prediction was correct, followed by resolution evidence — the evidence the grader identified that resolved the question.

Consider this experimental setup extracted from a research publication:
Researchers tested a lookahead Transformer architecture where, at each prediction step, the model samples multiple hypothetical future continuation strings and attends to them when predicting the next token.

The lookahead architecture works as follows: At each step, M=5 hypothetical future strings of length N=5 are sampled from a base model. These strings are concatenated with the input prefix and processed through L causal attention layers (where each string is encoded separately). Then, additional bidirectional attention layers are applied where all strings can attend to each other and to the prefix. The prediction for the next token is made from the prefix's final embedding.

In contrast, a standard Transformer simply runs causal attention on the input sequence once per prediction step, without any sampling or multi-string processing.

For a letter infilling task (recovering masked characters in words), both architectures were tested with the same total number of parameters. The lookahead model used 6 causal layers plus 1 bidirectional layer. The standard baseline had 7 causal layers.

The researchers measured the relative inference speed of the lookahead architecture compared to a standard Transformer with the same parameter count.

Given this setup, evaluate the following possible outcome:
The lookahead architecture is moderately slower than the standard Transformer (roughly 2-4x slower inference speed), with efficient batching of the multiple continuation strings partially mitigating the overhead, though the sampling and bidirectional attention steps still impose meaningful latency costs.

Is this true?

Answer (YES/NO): NO